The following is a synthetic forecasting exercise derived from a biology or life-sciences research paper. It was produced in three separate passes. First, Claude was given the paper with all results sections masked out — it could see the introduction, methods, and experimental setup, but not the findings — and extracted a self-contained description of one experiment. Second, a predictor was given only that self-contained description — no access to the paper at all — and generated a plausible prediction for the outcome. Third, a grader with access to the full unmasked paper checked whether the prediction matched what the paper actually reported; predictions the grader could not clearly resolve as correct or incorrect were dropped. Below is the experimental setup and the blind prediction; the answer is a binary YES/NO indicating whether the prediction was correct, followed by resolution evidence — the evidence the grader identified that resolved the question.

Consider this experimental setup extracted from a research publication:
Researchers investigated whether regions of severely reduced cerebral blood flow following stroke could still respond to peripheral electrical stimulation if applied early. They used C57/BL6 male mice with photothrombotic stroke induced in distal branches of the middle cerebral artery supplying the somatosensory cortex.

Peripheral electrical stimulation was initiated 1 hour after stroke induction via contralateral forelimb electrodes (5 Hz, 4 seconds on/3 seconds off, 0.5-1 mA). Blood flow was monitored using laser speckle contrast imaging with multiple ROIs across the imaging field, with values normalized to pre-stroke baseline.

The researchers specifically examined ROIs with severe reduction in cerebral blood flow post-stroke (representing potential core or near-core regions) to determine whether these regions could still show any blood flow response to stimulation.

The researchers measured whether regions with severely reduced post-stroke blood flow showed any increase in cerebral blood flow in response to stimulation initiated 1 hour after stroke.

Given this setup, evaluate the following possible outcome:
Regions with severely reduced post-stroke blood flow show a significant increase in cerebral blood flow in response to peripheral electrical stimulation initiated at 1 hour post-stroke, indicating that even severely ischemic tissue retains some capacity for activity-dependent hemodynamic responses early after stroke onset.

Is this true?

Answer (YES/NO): NO